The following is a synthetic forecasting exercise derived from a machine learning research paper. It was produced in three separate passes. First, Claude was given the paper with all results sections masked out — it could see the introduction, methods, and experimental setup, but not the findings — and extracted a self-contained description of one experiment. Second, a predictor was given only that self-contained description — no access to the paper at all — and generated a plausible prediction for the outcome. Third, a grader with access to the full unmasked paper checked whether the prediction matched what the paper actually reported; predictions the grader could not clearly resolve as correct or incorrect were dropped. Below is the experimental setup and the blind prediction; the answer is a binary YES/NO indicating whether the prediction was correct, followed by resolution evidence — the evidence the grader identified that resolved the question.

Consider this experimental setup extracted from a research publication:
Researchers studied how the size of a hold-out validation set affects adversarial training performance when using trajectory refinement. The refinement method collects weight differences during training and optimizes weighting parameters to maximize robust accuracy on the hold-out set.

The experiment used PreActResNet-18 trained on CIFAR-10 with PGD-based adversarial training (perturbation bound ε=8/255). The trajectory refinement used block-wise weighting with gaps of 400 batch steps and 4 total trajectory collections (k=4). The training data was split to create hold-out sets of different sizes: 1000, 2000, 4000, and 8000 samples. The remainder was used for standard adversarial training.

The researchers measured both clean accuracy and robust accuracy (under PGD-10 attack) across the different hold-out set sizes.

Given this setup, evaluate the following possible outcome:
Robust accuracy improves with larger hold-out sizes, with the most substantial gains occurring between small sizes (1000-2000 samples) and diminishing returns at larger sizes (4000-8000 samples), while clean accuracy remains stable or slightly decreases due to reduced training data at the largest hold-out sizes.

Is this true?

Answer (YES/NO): NO